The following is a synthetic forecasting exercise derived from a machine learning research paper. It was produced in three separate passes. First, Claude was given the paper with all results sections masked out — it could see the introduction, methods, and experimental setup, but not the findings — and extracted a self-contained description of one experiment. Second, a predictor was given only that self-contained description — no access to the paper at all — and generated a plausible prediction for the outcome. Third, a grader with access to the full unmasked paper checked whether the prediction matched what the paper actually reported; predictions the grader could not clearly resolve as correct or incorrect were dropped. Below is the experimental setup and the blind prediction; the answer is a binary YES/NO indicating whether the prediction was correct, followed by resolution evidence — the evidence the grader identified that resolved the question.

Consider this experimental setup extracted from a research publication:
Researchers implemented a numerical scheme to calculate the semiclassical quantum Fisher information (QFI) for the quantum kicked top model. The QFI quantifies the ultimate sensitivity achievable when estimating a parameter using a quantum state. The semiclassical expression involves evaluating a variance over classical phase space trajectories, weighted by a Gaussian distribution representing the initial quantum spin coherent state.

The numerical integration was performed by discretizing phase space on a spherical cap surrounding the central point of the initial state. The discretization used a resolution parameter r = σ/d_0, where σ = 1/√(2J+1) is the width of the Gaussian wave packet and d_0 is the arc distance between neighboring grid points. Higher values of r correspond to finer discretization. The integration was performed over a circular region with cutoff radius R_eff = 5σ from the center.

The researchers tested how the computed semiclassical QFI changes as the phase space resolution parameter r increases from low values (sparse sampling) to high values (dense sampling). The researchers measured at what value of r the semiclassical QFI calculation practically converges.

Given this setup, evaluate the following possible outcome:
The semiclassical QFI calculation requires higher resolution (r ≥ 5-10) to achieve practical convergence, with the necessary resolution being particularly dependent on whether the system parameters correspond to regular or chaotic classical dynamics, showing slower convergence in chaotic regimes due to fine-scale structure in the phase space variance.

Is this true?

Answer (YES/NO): NO